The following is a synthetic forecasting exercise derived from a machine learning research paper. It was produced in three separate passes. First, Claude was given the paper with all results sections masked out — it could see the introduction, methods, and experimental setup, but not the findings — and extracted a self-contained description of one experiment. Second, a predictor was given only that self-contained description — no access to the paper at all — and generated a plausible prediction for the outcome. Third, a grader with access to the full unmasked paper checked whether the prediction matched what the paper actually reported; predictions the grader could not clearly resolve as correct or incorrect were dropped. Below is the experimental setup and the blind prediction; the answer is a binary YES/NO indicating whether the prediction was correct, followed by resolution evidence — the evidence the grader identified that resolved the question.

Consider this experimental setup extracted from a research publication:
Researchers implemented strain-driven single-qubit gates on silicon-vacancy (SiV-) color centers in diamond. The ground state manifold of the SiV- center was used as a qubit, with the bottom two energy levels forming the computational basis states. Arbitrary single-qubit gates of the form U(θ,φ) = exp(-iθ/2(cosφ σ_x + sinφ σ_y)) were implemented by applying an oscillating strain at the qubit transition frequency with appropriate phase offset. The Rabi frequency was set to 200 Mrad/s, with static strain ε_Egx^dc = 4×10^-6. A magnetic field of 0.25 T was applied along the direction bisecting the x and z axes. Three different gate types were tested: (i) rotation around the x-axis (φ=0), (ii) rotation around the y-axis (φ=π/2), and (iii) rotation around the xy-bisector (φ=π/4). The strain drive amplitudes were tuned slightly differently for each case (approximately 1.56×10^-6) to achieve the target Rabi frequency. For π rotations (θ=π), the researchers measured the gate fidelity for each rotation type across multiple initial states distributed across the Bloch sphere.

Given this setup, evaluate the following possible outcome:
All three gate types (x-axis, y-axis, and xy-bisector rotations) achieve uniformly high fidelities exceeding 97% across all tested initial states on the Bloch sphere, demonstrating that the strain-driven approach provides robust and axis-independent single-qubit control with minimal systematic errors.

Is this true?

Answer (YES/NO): YES